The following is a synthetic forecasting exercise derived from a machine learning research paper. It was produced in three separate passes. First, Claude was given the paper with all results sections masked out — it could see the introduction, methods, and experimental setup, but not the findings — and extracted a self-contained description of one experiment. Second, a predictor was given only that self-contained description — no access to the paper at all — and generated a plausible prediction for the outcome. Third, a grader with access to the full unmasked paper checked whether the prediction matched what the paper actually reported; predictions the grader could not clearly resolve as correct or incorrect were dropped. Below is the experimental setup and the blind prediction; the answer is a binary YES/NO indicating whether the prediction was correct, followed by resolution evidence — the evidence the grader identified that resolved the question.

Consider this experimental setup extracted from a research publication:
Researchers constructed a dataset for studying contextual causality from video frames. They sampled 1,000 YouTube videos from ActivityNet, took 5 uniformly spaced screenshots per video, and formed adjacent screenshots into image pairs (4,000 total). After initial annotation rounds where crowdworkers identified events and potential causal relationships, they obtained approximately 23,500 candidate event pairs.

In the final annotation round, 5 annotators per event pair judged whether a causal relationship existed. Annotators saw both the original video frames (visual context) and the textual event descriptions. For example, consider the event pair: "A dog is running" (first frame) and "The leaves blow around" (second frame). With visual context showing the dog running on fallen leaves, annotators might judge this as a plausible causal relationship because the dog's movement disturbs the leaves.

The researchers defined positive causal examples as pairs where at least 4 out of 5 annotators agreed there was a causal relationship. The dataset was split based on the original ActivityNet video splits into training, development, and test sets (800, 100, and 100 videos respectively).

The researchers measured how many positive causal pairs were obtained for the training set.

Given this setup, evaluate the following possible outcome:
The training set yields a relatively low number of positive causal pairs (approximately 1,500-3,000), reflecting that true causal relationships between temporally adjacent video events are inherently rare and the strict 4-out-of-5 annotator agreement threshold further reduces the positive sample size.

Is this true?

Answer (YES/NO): YES